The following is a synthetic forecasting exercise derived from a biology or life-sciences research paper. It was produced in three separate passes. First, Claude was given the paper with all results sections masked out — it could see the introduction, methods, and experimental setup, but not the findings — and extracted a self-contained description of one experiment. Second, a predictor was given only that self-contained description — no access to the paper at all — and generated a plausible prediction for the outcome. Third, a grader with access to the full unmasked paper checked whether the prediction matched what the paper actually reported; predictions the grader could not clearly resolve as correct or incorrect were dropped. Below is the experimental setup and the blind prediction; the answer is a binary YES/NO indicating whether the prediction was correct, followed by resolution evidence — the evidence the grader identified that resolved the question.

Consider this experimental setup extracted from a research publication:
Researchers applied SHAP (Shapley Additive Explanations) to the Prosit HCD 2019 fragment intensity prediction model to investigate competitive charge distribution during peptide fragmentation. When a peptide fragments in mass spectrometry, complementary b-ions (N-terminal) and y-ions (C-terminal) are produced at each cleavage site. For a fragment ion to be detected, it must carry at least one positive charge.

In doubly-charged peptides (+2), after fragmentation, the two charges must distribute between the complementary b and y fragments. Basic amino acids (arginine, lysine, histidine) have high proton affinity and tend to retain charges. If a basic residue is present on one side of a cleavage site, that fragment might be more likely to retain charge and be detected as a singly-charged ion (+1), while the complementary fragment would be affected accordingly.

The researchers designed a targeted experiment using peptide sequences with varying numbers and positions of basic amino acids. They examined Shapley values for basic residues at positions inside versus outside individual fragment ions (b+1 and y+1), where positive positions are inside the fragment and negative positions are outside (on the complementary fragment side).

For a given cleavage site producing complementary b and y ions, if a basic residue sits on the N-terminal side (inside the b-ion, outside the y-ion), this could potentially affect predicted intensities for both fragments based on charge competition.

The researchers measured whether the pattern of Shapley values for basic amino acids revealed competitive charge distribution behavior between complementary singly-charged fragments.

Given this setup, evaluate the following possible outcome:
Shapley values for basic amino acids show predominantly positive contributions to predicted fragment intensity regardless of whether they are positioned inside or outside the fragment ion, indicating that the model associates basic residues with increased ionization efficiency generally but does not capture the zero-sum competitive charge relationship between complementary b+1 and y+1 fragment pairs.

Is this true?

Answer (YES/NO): NO